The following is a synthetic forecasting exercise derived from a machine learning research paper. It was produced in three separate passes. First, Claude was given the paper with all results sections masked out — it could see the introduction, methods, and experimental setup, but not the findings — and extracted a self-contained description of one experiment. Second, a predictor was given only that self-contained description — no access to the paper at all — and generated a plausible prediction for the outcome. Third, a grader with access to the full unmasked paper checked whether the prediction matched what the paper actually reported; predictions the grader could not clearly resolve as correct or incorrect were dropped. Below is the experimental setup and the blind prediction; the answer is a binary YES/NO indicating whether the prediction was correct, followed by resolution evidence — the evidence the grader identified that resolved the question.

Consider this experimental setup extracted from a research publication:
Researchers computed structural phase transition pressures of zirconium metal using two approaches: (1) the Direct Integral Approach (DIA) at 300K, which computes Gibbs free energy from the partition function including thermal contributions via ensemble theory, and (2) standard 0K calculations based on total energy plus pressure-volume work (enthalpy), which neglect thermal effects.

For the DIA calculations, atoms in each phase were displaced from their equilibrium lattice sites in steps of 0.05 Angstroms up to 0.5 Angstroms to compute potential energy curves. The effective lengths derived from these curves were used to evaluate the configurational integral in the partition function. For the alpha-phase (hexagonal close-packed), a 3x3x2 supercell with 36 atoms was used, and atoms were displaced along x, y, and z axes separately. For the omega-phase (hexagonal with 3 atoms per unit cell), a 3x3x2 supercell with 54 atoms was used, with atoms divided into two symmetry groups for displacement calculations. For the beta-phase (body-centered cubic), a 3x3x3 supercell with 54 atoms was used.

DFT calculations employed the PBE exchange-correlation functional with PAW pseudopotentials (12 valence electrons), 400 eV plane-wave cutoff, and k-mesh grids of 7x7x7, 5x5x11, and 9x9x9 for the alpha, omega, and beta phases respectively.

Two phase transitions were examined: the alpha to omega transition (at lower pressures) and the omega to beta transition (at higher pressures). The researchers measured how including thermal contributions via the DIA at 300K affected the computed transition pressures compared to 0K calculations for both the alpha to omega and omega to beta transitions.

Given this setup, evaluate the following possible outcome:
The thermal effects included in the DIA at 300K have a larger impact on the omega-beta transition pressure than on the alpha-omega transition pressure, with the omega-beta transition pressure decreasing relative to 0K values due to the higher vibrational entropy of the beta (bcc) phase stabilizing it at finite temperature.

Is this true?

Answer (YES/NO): NO